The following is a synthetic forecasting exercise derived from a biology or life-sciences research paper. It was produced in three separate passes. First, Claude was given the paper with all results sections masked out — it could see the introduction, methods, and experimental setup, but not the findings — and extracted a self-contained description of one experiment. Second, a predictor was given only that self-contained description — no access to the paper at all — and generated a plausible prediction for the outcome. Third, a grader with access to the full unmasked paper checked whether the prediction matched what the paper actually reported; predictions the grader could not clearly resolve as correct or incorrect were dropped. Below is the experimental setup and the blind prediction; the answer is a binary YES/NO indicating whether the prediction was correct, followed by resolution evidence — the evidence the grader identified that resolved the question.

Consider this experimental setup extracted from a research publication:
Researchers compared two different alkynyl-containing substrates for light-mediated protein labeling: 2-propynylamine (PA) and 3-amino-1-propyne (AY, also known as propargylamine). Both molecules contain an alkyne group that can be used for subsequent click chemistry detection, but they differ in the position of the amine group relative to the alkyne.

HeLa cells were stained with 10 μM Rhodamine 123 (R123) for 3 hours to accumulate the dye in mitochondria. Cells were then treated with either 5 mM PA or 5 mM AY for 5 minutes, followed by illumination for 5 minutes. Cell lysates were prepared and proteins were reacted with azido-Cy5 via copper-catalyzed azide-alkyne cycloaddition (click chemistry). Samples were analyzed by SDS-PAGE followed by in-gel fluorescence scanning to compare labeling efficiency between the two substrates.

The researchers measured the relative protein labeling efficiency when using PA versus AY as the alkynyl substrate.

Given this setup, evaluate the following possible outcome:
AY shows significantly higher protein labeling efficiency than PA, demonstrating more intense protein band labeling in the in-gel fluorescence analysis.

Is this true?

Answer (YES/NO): NO